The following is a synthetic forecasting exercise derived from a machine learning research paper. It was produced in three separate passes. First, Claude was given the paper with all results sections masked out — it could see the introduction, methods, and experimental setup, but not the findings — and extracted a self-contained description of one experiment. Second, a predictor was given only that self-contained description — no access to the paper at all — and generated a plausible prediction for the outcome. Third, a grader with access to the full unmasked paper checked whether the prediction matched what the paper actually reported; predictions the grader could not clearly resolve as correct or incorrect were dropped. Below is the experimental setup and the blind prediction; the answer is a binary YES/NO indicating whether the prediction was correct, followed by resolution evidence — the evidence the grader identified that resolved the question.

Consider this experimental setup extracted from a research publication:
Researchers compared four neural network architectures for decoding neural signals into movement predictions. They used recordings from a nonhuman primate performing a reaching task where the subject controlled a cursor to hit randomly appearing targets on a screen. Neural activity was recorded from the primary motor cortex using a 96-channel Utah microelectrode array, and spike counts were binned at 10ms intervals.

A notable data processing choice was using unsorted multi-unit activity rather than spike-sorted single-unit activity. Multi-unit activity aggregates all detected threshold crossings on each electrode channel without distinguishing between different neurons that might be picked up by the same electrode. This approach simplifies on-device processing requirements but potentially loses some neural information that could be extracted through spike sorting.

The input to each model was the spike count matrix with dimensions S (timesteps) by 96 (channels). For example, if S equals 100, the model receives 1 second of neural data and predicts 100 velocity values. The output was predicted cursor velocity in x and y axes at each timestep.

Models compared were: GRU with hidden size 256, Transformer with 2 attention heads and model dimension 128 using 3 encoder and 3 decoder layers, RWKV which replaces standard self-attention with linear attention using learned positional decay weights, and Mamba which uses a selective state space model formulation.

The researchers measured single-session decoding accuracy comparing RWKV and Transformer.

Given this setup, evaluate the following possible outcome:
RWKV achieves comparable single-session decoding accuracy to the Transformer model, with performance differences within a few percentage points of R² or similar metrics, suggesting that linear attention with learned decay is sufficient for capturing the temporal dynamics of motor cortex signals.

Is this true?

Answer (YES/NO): NO